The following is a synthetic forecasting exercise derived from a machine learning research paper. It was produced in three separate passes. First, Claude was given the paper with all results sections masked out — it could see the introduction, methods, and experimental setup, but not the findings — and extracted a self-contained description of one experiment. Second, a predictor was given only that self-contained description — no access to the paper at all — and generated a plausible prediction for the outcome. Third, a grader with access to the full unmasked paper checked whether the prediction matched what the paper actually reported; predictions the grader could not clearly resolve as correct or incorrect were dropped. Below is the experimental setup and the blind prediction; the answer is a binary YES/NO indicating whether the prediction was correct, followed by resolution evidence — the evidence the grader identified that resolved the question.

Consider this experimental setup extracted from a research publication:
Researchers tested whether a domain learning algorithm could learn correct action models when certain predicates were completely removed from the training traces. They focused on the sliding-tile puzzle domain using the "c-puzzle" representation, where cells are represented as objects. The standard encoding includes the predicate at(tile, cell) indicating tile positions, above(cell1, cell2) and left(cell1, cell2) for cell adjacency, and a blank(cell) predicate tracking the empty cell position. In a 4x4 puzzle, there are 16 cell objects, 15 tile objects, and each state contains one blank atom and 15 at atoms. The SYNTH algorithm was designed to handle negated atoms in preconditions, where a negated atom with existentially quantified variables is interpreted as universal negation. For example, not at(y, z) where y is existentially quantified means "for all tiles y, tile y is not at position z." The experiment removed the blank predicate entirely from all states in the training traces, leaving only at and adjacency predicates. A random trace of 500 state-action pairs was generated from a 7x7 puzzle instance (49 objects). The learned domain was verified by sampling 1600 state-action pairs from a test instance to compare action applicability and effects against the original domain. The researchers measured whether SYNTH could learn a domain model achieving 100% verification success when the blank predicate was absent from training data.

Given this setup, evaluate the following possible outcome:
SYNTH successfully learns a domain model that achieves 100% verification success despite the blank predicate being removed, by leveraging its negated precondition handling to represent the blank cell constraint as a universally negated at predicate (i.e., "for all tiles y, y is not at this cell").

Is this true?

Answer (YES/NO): YES